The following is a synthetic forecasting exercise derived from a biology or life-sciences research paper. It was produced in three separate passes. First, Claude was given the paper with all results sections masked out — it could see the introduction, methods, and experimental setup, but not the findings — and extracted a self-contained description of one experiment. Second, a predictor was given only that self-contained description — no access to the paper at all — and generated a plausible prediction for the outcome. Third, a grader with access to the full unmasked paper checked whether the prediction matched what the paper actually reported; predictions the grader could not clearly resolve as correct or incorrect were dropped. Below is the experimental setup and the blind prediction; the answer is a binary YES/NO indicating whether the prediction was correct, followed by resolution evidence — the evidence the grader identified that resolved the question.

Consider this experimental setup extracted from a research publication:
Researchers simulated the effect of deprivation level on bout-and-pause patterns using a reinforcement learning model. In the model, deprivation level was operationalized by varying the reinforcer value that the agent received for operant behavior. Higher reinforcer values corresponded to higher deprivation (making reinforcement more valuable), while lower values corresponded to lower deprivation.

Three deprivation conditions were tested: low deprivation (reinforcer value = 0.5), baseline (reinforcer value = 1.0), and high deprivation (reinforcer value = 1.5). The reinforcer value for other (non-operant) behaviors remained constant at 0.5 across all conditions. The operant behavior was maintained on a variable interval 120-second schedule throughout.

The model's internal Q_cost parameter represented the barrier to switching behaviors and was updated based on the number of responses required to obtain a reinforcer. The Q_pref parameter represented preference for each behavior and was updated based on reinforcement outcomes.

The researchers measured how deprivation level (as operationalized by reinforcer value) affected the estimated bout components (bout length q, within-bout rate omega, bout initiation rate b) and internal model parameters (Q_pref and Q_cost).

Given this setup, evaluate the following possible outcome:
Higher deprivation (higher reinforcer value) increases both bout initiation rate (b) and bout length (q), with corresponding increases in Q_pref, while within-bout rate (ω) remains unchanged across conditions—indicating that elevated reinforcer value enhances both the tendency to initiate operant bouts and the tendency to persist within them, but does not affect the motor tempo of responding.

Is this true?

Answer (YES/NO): YES